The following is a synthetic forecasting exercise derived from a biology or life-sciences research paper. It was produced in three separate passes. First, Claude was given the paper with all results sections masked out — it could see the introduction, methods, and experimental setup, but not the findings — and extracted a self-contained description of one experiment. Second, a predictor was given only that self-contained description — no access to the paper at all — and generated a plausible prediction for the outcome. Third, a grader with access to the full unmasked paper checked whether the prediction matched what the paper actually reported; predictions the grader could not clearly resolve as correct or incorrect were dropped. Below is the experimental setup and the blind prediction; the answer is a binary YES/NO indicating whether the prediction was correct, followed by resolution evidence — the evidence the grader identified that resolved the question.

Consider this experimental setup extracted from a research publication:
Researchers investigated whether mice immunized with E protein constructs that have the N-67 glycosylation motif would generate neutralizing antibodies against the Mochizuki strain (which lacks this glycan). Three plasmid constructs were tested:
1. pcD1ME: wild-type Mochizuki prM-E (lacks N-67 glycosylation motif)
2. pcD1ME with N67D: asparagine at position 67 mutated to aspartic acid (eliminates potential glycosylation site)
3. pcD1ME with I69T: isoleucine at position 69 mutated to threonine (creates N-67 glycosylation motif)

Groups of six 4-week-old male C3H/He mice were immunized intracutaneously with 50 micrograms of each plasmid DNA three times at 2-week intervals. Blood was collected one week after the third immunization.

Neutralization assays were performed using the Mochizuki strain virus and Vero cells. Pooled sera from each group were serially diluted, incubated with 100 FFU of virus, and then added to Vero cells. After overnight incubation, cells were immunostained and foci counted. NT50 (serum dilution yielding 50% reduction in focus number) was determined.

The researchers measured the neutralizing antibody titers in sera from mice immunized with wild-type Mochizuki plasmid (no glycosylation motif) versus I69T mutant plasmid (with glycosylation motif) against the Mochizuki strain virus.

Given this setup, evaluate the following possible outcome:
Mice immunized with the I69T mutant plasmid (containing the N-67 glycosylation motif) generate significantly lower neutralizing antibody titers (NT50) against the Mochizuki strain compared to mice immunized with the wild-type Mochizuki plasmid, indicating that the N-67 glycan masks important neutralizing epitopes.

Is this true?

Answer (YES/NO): NO